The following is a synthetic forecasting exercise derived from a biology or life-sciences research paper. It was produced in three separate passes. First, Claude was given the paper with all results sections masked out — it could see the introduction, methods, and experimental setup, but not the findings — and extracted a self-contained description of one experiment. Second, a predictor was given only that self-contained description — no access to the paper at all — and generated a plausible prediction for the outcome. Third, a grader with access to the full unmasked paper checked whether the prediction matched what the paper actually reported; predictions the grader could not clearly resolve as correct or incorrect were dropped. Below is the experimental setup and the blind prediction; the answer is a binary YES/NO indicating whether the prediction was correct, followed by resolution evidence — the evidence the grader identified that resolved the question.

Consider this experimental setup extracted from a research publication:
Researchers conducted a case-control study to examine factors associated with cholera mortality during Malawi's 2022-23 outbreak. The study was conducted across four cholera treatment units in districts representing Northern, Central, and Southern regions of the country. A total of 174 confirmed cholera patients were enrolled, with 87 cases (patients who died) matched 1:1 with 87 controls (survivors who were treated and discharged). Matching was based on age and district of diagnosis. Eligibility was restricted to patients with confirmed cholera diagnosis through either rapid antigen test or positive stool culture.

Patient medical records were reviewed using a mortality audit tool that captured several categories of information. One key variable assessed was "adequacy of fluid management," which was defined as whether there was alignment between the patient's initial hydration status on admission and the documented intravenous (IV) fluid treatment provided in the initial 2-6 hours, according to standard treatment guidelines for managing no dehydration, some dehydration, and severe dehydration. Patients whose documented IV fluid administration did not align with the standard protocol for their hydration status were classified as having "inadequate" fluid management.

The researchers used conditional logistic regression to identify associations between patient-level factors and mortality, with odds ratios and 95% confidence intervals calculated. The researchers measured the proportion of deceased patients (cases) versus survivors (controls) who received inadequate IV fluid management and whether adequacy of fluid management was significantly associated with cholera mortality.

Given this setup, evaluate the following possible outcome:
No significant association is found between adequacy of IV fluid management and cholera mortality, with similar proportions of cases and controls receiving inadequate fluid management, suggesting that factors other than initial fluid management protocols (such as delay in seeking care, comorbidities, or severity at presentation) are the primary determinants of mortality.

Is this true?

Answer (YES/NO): NO